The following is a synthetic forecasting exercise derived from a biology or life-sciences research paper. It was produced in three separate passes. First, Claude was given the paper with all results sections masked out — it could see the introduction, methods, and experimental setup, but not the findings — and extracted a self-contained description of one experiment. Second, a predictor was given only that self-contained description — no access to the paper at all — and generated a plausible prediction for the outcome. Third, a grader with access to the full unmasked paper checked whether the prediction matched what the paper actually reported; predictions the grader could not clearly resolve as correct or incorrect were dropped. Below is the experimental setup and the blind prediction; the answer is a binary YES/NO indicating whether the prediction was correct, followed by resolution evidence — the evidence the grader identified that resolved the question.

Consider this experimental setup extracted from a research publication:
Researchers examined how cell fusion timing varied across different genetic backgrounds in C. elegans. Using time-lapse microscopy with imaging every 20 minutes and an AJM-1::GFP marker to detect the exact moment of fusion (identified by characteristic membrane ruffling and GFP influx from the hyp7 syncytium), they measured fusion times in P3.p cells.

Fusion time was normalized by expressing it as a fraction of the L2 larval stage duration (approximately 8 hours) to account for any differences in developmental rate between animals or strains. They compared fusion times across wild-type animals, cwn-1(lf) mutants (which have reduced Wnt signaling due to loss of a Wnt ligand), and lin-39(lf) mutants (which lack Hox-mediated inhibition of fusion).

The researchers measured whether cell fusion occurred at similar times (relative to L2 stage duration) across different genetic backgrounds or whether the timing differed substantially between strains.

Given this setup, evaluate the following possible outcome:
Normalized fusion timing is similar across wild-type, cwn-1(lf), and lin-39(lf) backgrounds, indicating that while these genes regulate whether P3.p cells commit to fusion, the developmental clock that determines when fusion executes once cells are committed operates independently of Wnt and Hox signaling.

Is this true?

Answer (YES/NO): YES